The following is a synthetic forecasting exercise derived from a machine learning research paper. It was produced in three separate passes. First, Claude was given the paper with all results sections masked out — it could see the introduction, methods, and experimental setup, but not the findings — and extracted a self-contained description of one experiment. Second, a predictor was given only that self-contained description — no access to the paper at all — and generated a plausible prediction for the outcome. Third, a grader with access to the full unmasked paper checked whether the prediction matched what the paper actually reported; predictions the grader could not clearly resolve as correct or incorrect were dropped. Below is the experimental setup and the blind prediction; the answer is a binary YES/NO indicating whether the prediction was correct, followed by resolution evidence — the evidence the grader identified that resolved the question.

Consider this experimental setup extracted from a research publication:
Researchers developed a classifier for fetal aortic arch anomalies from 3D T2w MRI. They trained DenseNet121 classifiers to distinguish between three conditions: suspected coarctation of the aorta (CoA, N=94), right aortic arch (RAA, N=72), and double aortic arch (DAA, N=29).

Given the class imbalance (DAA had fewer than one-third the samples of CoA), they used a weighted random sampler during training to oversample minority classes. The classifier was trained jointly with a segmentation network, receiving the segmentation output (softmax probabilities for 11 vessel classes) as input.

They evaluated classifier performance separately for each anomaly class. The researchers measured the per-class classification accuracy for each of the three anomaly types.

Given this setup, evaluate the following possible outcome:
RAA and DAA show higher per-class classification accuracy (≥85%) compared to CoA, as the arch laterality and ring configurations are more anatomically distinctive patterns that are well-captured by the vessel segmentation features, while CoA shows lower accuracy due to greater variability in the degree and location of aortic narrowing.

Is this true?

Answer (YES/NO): NO